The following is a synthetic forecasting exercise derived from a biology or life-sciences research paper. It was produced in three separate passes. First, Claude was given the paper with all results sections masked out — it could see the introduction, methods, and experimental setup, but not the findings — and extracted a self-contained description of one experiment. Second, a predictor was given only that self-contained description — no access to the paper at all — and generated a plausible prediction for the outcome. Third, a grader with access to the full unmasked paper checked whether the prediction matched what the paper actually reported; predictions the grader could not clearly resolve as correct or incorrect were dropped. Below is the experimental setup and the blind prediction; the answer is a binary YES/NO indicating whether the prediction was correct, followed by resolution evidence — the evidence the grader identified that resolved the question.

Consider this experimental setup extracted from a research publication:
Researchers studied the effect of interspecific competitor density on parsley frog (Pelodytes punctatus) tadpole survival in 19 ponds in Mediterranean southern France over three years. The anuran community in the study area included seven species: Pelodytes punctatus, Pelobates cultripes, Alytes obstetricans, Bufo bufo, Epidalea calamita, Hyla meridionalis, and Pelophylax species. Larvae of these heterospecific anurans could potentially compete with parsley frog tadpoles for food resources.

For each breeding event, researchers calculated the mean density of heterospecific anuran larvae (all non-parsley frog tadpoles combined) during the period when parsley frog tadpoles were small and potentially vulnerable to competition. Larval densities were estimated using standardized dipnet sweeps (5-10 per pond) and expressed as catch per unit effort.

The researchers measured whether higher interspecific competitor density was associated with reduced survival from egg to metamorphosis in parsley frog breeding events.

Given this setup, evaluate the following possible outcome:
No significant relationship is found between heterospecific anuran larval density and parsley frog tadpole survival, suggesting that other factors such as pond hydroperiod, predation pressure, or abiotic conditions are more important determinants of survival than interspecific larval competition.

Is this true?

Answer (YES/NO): YES